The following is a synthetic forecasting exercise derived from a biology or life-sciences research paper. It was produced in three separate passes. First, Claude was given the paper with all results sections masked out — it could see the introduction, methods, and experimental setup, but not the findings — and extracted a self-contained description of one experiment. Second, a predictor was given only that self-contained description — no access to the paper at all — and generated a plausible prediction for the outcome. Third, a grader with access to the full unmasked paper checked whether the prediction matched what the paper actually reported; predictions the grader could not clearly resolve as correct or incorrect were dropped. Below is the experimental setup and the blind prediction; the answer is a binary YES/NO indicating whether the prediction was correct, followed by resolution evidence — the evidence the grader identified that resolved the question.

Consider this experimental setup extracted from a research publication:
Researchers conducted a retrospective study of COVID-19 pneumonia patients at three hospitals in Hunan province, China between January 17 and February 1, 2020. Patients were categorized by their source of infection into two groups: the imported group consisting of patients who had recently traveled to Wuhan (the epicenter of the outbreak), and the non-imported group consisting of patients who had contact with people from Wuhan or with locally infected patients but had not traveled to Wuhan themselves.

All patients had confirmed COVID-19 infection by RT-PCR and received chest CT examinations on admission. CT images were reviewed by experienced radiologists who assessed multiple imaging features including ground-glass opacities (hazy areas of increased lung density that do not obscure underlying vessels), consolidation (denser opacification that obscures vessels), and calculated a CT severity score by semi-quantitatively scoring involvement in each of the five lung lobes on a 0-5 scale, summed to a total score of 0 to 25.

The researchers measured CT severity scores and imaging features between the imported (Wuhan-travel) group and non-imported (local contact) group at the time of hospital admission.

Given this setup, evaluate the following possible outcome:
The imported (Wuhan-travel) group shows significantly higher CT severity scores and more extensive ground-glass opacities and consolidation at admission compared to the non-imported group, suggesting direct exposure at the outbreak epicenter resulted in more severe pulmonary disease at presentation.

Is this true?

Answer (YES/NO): NO